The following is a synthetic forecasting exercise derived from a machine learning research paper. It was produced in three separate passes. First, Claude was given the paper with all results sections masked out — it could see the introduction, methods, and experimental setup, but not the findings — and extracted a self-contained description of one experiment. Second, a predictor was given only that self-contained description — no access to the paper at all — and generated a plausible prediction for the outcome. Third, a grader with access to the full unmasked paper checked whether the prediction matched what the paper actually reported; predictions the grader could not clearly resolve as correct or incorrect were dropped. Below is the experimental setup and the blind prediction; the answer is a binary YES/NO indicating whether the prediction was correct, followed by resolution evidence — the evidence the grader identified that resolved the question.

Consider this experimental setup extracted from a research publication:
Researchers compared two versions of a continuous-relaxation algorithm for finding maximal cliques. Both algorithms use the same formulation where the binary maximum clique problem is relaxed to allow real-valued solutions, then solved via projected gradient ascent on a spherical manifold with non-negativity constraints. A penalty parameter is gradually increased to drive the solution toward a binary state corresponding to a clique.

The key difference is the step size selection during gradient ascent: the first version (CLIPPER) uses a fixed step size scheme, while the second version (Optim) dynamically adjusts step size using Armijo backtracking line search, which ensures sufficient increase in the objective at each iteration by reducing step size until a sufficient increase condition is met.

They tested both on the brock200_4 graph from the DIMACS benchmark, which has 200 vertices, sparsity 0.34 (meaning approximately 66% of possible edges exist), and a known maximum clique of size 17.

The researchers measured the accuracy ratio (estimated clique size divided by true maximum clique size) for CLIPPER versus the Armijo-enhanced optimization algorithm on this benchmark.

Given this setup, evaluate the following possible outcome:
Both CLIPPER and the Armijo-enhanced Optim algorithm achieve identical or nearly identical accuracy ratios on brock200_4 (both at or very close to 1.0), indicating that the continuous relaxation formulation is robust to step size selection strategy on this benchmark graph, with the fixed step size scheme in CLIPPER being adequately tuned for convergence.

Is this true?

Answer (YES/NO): NO